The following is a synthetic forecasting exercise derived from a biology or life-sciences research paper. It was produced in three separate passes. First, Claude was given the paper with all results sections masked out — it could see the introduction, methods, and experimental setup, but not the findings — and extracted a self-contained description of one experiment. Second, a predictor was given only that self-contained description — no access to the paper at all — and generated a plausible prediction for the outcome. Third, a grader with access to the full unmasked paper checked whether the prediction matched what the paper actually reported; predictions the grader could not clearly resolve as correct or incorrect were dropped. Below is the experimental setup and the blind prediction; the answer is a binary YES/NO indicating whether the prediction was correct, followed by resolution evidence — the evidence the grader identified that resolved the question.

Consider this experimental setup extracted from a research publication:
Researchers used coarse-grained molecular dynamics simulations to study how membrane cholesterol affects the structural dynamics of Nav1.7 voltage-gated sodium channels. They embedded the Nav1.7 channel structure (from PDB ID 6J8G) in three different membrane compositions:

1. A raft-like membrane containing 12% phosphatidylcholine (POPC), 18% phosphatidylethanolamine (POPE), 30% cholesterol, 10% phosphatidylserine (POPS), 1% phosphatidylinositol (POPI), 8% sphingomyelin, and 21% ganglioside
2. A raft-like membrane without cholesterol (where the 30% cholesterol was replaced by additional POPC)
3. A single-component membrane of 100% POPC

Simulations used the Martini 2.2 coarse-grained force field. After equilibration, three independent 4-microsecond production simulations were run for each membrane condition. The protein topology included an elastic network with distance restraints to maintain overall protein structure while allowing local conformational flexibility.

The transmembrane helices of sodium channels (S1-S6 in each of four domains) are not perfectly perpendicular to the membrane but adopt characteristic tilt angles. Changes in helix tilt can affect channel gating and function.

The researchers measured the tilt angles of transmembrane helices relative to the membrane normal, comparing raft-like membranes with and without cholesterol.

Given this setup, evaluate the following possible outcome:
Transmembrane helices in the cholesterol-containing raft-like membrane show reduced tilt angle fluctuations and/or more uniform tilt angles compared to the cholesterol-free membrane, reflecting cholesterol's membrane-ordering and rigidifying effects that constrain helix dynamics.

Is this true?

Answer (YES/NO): NO